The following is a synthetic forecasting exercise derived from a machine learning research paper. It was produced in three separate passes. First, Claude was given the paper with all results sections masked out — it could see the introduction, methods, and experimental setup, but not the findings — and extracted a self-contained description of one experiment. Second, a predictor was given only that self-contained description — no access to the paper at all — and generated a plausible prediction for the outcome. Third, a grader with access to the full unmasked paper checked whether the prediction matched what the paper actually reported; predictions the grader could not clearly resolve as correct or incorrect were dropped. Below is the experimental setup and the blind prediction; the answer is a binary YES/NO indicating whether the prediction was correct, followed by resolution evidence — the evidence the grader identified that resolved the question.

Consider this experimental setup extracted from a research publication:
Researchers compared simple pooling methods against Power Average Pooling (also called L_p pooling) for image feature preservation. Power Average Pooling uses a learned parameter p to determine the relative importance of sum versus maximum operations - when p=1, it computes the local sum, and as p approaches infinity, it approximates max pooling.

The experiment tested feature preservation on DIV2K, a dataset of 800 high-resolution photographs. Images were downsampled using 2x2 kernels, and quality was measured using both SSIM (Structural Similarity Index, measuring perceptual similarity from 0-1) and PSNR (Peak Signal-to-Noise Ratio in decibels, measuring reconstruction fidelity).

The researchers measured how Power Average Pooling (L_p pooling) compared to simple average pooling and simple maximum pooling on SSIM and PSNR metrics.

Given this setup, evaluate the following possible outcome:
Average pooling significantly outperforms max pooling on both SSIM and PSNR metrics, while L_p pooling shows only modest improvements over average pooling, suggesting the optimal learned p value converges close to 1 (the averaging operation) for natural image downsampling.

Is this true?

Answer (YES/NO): NO